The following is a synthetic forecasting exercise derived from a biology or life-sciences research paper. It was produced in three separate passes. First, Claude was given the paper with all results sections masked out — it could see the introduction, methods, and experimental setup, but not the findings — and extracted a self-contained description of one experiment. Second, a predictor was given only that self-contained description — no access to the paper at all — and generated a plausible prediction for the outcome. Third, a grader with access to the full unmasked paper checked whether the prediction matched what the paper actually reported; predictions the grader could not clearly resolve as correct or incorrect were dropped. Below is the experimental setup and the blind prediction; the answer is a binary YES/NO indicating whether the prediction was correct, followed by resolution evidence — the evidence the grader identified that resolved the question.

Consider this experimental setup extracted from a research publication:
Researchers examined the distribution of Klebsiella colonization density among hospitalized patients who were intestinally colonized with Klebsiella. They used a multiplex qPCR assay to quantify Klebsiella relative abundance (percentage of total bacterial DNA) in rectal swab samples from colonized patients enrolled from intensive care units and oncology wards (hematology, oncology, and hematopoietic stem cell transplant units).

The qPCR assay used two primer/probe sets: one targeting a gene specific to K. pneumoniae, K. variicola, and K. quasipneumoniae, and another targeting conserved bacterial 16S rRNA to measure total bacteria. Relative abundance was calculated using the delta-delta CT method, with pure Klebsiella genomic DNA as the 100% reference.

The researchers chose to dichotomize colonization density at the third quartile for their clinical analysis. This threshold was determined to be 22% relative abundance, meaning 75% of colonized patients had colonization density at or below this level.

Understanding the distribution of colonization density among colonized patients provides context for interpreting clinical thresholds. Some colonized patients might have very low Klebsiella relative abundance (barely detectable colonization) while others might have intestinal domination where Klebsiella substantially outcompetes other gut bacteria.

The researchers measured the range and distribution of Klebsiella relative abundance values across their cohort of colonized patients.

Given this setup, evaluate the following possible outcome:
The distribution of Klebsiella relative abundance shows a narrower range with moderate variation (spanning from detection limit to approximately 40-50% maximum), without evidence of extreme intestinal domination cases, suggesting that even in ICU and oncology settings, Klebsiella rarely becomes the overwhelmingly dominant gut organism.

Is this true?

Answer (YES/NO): NO